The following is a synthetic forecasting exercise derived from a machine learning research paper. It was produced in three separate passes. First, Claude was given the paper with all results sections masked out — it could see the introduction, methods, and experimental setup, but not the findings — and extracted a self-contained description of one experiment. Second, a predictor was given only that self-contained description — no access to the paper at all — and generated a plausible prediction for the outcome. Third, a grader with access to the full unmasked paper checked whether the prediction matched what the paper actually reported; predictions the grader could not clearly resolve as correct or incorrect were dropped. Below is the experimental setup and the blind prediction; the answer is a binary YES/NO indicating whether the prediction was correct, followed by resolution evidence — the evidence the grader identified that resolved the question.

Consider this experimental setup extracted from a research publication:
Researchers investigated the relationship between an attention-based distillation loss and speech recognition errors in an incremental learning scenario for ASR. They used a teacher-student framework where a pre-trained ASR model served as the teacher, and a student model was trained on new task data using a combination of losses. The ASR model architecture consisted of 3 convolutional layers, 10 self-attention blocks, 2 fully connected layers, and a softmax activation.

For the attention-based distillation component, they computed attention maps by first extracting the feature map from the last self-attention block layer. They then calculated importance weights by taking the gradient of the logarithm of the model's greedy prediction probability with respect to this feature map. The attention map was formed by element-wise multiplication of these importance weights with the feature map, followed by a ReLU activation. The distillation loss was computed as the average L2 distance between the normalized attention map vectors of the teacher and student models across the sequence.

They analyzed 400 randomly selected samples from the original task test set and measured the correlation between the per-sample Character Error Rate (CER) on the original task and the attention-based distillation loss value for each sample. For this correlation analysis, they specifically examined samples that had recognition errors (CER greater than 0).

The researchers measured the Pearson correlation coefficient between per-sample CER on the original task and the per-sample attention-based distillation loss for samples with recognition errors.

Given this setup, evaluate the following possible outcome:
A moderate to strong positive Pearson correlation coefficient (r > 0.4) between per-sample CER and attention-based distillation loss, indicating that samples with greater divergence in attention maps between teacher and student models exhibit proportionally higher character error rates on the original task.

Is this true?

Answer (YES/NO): YES